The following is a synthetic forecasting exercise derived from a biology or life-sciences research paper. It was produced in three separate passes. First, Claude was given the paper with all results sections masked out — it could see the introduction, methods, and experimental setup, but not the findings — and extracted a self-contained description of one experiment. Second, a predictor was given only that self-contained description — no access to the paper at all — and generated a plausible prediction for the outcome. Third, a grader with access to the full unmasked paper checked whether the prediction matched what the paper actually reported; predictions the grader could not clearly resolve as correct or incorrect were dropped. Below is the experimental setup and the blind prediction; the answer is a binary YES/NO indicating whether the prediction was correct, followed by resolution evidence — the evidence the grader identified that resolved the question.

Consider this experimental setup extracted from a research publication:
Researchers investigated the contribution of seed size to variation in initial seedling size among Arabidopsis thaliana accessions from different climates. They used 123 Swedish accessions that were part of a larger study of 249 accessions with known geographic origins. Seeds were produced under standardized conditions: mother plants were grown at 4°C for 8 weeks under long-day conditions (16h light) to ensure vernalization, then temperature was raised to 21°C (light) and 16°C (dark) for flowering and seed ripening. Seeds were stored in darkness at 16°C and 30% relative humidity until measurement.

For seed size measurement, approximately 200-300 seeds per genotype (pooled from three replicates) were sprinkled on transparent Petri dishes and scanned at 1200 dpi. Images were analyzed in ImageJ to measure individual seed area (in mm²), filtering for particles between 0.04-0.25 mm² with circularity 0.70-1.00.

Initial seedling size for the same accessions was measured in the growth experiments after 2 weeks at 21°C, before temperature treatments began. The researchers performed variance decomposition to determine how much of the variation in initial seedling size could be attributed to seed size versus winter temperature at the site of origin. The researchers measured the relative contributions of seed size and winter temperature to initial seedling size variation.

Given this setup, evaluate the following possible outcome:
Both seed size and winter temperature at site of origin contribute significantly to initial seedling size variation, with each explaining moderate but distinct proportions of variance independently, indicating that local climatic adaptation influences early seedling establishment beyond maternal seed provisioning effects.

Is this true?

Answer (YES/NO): YES